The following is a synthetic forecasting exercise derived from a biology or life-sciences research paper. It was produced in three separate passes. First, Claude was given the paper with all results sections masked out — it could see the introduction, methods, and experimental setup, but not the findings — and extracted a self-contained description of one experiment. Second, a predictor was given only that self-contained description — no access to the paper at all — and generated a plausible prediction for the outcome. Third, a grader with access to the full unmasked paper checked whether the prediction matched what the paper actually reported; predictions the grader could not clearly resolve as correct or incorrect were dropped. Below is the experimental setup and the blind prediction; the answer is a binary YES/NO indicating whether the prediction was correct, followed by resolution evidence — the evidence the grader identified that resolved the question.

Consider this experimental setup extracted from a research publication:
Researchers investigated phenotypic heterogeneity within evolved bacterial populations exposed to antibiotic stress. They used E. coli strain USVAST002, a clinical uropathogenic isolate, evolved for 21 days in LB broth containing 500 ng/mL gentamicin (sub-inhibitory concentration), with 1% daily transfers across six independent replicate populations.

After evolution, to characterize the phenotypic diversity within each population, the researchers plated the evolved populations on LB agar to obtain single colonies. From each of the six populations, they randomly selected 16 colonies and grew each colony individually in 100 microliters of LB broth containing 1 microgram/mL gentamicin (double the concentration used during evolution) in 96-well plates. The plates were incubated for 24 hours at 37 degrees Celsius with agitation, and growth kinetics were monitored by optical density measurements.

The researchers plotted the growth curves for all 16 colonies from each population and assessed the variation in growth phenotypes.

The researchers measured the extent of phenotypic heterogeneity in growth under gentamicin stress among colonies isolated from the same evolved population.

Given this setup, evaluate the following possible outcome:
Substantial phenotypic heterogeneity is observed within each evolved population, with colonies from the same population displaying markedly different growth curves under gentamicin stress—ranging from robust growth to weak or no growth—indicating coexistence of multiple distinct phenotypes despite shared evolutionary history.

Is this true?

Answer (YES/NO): YES